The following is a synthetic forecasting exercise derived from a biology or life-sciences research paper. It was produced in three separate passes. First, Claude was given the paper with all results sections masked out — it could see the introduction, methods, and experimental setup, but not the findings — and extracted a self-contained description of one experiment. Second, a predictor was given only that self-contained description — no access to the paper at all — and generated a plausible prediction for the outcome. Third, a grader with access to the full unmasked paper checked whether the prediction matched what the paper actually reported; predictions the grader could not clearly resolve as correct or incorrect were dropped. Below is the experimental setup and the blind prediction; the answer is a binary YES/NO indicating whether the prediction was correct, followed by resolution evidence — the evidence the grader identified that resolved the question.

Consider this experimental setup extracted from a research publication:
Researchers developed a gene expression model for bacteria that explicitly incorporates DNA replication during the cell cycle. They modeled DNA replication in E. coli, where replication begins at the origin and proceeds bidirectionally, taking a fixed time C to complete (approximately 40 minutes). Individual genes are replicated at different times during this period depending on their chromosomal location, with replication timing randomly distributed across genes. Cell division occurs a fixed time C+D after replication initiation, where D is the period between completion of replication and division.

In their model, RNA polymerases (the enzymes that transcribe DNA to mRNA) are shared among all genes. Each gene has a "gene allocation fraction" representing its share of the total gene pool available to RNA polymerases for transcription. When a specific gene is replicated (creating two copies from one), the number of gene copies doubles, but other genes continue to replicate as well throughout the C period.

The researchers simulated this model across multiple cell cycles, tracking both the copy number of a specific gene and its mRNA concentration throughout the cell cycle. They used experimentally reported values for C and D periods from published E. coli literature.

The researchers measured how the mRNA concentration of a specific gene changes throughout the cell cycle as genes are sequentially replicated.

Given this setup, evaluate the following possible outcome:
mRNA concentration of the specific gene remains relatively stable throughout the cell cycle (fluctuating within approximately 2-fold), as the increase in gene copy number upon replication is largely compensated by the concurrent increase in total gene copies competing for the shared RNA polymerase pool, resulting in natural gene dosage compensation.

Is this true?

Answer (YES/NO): NO